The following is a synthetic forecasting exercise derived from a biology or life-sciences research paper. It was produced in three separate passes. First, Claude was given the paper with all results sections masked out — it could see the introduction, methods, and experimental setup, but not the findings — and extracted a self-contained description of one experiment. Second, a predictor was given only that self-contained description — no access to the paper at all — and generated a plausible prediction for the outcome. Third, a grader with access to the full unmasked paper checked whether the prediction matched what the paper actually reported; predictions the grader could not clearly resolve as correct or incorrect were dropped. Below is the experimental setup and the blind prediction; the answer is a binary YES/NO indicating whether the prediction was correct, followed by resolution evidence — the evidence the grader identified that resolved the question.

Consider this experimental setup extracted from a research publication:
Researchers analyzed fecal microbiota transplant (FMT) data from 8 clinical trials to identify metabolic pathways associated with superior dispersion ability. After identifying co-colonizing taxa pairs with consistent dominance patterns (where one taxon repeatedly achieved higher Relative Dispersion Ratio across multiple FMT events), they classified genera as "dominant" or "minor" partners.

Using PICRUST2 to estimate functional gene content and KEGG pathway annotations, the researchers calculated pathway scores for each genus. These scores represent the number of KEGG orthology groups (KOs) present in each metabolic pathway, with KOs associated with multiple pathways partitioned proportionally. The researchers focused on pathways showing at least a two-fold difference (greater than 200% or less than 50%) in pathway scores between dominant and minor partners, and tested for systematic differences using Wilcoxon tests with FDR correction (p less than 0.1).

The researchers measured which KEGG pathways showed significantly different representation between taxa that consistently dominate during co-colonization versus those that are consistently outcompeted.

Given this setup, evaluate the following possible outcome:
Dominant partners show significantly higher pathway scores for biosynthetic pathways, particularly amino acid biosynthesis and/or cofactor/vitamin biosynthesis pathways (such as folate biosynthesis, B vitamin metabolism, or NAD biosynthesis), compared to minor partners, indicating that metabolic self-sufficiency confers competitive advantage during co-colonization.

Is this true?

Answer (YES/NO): YES